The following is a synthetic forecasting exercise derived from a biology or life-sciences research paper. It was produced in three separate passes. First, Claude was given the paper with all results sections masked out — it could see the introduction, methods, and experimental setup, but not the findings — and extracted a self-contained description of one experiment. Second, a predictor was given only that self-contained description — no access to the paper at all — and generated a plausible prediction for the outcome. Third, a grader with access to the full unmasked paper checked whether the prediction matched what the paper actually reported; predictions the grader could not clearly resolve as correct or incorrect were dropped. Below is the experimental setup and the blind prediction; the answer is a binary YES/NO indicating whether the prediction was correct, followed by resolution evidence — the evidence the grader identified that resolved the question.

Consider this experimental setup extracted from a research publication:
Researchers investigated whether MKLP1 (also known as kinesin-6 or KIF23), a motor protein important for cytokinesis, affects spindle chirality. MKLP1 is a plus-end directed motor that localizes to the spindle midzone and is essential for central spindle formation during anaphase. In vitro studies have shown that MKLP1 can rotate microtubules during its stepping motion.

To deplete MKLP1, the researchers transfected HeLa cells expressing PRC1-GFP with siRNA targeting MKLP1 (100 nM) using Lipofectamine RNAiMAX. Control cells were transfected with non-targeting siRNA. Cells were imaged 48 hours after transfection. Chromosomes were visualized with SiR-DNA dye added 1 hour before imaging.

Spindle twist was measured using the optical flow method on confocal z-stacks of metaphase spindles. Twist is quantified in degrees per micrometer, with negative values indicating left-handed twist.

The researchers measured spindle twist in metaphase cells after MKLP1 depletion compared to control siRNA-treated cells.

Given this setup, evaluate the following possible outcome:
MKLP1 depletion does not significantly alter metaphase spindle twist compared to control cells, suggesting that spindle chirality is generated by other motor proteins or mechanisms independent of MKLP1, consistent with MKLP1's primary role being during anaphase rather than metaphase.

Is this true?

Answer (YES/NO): YES